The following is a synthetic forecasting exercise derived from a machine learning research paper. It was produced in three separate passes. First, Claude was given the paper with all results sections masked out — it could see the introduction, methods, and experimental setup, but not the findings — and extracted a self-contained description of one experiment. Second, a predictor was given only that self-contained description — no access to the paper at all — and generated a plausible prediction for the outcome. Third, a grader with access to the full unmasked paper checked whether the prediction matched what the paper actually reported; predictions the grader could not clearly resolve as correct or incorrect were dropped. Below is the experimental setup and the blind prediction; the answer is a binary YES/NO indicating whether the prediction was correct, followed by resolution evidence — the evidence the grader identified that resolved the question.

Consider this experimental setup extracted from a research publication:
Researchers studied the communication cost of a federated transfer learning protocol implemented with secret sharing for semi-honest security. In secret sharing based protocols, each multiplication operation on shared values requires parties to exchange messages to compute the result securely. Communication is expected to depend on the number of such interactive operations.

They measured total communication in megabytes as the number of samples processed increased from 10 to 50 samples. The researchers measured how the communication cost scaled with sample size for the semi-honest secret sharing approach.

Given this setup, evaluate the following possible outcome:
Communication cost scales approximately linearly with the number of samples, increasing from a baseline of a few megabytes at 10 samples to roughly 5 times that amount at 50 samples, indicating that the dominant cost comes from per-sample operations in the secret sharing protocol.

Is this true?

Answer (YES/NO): NO